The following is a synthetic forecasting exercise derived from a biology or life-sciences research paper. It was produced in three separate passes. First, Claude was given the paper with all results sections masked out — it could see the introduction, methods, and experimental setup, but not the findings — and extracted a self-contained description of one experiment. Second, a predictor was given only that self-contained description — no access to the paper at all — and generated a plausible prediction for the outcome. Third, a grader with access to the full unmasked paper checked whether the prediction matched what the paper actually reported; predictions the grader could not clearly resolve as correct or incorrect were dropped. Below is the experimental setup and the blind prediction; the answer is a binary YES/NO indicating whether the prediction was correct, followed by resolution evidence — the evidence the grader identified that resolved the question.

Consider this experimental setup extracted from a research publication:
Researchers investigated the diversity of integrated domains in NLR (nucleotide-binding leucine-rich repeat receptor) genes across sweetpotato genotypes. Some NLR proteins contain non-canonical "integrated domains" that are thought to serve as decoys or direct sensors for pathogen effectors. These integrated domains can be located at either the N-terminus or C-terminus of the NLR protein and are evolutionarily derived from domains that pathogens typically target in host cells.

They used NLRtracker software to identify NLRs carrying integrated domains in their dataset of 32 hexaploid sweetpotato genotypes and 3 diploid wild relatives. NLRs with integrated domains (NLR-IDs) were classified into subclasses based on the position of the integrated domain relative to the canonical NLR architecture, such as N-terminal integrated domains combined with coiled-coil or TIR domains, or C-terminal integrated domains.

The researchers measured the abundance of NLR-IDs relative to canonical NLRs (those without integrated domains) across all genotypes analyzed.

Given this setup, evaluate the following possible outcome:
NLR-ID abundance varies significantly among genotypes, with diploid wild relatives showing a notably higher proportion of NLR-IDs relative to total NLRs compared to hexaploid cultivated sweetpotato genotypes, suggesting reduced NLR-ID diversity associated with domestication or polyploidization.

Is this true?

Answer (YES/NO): NO